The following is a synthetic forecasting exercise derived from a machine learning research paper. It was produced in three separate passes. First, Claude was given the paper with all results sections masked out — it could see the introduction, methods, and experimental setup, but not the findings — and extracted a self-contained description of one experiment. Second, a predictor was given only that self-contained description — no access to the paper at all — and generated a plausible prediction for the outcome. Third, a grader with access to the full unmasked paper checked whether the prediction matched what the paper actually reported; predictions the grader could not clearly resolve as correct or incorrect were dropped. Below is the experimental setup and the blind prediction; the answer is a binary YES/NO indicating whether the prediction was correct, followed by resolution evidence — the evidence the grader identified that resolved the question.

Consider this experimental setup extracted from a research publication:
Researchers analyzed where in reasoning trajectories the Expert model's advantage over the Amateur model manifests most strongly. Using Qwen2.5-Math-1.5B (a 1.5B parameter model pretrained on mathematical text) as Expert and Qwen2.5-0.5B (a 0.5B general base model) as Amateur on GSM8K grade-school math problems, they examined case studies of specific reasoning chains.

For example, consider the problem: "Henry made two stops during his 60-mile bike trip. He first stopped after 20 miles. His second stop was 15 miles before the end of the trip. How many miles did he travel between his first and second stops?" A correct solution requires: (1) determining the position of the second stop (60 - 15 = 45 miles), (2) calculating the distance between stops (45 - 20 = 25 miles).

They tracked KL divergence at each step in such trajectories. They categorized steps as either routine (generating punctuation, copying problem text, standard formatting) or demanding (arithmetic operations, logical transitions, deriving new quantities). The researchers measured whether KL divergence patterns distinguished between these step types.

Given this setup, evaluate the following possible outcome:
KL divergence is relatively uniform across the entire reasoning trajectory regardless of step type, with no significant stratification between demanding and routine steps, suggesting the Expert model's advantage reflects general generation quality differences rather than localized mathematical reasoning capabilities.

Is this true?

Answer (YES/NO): NO